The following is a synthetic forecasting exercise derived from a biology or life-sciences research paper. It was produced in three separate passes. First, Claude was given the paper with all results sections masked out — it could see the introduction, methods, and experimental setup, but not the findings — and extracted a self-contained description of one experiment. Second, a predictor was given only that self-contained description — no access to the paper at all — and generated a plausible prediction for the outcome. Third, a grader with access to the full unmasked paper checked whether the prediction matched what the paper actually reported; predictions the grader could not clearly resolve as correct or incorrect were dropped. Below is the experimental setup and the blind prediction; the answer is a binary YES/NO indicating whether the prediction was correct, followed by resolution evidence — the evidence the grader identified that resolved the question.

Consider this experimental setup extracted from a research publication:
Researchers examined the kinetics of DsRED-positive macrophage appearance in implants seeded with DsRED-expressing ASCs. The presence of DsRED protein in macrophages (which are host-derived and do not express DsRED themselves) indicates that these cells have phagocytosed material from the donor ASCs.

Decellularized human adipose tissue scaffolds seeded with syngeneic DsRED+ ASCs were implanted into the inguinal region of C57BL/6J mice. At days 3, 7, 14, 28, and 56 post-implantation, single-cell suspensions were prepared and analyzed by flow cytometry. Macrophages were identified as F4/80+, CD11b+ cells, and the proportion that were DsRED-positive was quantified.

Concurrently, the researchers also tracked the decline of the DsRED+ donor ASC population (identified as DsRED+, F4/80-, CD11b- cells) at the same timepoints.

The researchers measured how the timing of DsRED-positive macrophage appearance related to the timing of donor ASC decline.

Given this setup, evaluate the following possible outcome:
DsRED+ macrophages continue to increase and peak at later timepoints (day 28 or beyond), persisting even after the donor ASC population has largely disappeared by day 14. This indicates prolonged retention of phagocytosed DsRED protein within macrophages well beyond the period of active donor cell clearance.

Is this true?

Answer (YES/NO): NO